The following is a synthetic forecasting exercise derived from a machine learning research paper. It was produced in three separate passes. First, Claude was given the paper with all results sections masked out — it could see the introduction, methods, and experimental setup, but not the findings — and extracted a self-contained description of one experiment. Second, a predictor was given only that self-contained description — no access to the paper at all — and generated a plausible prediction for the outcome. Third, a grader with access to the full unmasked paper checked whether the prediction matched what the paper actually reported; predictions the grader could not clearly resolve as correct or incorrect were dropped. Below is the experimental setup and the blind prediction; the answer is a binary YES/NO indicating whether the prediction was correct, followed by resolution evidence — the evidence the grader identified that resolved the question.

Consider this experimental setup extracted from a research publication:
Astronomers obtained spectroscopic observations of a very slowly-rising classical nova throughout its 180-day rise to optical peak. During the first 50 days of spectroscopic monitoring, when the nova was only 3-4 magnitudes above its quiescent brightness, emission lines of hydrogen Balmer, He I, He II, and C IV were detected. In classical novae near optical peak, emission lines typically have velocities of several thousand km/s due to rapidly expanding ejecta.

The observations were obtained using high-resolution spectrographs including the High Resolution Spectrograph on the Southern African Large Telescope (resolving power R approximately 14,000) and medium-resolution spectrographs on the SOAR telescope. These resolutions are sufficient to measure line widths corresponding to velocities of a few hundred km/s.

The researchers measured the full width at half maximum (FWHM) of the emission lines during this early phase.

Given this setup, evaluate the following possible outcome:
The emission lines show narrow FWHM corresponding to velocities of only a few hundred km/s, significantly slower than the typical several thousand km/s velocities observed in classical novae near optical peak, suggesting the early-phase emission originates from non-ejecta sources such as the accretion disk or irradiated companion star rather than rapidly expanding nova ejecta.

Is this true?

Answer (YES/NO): YES